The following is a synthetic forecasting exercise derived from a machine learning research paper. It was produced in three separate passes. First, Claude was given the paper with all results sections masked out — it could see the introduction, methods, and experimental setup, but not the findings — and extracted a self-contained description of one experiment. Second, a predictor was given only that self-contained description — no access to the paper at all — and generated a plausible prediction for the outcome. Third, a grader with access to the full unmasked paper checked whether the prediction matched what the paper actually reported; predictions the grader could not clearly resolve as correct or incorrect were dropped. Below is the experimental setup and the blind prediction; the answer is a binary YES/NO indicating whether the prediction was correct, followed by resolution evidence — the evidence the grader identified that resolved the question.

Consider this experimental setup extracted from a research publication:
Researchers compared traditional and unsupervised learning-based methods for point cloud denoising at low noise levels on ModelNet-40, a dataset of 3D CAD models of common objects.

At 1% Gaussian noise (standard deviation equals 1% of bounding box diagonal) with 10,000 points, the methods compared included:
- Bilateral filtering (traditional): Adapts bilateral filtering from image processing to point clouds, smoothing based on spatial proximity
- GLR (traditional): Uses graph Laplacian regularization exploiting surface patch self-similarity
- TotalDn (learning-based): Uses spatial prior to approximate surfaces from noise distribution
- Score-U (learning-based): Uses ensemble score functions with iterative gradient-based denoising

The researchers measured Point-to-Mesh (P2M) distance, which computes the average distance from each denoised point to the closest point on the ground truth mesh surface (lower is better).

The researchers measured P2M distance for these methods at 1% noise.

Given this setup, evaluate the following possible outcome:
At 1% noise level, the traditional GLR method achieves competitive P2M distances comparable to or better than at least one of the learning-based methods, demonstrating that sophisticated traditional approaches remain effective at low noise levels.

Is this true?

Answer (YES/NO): YES